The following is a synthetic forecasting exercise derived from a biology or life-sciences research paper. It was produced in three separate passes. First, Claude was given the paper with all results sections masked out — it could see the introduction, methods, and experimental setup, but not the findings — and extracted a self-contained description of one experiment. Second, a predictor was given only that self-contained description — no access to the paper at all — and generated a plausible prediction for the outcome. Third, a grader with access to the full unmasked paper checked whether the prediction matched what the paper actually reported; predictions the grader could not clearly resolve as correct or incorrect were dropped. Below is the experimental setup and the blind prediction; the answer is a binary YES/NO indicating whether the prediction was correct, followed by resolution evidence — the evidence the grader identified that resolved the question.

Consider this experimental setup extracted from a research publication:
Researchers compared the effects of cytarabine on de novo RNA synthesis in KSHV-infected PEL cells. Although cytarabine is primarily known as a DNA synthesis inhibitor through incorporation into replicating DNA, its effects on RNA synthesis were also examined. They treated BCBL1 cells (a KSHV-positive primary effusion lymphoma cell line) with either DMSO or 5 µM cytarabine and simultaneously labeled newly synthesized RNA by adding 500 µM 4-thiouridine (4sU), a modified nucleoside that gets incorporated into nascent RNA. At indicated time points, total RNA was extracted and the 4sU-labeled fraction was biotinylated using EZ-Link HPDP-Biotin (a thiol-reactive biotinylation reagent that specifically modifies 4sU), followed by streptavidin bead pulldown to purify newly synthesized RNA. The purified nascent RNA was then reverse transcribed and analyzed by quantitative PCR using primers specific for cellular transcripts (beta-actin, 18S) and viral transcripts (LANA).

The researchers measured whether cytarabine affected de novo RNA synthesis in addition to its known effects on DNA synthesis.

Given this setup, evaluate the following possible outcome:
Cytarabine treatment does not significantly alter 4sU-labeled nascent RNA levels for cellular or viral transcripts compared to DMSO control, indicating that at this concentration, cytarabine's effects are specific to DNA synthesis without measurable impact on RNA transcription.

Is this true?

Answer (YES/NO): NO